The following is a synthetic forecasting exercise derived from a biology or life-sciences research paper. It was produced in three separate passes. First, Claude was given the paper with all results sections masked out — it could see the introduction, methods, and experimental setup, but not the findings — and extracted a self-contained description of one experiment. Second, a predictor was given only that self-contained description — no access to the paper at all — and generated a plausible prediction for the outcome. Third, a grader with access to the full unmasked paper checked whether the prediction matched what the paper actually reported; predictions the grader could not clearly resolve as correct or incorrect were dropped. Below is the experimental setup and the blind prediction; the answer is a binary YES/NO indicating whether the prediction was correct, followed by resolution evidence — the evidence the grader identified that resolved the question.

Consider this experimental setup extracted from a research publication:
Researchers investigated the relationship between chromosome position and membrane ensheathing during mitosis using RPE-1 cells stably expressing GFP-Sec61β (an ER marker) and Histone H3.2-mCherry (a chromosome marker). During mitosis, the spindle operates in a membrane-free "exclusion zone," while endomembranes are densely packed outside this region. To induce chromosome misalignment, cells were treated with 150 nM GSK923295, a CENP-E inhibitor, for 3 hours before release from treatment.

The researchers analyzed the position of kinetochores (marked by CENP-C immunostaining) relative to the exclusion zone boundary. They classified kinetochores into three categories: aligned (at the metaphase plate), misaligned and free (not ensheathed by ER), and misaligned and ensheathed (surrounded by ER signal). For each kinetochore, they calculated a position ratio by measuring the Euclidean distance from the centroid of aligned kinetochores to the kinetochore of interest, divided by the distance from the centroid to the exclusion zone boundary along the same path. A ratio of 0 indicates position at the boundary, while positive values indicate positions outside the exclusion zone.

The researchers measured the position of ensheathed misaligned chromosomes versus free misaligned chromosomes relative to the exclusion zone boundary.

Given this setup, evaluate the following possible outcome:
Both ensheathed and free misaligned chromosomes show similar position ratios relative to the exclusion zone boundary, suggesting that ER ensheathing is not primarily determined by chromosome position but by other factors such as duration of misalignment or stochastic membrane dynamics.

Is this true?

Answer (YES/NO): NO